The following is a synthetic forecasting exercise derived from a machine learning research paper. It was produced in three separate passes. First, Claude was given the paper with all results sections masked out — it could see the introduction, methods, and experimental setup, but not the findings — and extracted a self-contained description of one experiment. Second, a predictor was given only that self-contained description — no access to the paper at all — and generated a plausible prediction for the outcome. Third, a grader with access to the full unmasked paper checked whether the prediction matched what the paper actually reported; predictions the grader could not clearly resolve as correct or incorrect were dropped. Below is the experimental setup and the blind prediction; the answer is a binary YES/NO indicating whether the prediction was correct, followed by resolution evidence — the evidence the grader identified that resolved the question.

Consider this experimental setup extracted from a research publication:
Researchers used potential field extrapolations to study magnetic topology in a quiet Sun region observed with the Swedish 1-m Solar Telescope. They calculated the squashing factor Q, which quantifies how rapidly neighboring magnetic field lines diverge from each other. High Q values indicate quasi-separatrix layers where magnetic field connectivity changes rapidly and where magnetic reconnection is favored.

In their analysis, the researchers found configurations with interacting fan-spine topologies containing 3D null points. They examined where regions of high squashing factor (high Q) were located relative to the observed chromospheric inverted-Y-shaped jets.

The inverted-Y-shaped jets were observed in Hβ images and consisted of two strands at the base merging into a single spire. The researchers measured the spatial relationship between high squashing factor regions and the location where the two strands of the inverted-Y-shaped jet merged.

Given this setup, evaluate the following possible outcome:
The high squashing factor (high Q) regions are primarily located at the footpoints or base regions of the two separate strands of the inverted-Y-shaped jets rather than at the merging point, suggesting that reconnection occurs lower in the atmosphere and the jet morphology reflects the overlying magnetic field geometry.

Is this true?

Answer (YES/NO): NO